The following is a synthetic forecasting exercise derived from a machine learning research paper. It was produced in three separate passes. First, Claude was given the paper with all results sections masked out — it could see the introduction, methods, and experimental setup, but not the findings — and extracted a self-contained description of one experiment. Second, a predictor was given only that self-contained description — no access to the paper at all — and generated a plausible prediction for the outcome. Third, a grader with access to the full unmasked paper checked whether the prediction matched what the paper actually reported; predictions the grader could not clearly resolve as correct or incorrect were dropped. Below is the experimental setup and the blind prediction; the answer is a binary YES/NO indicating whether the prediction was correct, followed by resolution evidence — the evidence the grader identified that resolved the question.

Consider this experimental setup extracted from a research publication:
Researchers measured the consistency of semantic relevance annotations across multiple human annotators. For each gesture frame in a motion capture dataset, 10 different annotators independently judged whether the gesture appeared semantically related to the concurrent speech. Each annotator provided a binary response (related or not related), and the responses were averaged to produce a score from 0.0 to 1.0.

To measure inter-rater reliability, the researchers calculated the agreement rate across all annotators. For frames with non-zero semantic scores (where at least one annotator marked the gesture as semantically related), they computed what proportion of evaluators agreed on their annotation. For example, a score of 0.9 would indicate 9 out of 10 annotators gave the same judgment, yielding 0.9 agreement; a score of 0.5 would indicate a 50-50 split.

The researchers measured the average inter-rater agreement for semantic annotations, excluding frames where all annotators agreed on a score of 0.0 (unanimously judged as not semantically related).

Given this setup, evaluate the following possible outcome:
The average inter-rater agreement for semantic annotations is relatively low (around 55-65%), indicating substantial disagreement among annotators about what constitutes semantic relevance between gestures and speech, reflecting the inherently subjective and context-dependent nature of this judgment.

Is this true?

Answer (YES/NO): NO